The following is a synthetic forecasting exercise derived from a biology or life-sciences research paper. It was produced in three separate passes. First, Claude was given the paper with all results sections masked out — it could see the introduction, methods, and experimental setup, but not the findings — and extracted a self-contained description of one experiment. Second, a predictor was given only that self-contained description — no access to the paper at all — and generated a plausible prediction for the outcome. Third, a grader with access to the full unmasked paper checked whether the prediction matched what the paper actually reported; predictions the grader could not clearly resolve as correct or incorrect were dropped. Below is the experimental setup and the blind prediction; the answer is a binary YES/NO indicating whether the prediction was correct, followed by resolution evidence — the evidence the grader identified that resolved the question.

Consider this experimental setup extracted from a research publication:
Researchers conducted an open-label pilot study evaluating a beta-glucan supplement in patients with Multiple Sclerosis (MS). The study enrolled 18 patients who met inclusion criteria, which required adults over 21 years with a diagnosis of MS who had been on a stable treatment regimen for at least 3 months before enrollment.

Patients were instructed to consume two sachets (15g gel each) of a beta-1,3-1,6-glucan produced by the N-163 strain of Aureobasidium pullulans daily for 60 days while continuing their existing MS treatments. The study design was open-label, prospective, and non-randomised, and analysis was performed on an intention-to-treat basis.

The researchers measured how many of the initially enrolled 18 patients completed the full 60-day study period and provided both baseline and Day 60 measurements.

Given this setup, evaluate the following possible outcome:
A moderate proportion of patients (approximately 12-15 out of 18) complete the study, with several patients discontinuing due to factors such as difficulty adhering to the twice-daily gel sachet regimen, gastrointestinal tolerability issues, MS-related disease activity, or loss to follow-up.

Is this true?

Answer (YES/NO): YES